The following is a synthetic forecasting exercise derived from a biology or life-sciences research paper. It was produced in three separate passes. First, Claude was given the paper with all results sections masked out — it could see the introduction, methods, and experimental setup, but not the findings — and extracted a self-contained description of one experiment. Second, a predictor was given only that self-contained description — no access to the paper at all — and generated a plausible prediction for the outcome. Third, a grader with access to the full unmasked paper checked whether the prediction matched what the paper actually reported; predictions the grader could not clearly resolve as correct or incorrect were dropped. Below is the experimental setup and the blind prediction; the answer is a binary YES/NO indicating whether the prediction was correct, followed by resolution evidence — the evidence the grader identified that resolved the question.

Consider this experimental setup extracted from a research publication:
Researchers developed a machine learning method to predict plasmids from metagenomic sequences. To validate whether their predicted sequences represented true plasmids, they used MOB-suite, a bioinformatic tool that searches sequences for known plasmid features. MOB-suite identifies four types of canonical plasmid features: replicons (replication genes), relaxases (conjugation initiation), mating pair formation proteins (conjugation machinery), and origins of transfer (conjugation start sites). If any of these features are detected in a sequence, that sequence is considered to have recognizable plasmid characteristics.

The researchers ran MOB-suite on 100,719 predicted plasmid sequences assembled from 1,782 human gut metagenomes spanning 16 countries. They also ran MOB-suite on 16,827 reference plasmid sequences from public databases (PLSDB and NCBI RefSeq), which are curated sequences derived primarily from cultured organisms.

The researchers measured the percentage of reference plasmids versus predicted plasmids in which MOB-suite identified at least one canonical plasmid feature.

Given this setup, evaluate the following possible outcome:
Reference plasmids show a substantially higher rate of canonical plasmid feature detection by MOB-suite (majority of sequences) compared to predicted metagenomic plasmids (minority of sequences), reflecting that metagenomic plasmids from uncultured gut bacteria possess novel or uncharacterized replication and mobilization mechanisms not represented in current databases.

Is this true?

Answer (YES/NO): NO